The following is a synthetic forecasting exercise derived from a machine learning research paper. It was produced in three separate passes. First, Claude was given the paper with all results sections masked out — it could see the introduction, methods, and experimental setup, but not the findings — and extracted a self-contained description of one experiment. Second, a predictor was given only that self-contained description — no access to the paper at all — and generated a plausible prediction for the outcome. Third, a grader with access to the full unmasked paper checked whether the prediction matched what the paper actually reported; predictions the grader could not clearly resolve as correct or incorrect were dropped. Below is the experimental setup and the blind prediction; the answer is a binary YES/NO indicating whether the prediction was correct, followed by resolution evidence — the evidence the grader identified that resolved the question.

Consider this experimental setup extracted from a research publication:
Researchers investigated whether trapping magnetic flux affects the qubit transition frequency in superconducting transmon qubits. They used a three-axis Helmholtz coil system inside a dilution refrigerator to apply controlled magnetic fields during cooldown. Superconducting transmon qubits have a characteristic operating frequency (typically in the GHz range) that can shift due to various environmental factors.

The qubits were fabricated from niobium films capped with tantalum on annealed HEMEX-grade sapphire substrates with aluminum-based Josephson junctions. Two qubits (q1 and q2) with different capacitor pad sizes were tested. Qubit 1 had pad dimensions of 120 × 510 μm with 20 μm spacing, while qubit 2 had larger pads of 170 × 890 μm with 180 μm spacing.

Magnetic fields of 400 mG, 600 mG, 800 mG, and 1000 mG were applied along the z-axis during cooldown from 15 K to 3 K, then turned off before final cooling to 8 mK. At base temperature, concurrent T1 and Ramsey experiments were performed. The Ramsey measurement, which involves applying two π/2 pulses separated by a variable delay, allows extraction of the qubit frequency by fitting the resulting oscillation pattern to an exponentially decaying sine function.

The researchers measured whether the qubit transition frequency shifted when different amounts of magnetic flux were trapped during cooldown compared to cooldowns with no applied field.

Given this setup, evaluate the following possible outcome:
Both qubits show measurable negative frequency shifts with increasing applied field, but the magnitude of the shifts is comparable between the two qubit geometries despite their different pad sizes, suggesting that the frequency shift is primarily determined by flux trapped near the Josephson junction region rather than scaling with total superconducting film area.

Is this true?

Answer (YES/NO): NO